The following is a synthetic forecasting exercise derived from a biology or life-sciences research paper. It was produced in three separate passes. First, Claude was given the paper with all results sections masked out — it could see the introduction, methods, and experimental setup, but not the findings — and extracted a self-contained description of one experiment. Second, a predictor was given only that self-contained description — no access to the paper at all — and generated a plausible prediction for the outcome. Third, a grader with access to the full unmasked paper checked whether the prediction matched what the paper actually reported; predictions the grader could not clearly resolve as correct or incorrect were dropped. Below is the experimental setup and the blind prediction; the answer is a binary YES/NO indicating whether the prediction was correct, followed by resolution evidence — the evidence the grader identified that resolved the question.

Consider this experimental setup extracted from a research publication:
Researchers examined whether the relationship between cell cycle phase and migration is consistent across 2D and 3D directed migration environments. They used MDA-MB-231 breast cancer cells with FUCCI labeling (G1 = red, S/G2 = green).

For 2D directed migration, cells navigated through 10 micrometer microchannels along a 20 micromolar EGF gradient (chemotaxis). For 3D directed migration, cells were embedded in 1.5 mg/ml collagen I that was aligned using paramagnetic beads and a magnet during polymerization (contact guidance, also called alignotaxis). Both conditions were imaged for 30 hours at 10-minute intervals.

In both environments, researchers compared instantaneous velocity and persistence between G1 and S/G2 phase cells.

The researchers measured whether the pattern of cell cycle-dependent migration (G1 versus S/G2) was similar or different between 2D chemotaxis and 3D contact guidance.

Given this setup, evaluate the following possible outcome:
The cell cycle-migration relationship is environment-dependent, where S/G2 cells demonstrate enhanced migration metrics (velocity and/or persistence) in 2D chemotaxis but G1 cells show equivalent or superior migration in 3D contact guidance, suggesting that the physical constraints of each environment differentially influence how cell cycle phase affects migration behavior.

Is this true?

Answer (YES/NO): NO